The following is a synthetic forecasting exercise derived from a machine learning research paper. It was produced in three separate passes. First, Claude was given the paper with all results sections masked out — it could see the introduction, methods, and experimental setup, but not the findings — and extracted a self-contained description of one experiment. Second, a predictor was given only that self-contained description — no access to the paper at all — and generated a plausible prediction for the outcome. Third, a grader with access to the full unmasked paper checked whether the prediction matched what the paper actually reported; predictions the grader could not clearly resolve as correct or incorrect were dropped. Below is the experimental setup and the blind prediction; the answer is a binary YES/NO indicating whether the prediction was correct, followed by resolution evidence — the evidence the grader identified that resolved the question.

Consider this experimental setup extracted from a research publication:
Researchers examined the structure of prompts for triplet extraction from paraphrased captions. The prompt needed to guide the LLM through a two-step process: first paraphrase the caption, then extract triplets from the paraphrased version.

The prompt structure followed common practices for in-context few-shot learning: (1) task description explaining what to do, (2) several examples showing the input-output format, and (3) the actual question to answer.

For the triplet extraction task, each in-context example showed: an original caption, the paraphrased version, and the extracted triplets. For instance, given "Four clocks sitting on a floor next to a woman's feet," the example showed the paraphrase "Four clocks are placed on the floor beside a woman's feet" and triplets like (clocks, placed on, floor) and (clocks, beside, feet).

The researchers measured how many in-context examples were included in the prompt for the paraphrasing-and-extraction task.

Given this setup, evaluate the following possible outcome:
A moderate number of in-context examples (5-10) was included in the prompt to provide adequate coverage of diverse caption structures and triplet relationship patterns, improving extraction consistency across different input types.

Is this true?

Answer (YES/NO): YES